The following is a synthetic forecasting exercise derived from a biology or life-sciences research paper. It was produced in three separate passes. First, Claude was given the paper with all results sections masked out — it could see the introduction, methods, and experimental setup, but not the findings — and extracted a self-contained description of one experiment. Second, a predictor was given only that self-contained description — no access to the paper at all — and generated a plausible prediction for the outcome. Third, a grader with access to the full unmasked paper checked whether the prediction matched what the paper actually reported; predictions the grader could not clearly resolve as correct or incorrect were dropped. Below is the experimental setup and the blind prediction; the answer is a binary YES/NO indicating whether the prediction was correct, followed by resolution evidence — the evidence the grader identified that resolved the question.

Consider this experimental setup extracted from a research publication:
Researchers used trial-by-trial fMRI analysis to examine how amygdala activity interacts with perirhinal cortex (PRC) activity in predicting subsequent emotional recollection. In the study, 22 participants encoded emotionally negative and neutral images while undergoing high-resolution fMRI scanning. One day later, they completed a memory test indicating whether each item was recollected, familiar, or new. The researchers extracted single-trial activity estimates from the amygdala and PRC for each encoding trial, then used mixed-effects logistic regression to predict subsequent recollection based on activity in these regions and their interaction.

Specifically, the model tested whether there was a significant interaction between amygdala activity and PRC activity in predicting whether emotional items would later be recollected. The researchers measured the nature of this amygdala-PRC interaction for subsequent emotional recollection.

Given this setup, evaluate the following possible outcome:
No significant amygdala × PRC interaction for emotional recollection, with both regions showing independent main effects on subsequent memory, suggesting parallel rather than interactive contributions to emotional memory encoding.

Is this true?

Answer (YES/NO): NO